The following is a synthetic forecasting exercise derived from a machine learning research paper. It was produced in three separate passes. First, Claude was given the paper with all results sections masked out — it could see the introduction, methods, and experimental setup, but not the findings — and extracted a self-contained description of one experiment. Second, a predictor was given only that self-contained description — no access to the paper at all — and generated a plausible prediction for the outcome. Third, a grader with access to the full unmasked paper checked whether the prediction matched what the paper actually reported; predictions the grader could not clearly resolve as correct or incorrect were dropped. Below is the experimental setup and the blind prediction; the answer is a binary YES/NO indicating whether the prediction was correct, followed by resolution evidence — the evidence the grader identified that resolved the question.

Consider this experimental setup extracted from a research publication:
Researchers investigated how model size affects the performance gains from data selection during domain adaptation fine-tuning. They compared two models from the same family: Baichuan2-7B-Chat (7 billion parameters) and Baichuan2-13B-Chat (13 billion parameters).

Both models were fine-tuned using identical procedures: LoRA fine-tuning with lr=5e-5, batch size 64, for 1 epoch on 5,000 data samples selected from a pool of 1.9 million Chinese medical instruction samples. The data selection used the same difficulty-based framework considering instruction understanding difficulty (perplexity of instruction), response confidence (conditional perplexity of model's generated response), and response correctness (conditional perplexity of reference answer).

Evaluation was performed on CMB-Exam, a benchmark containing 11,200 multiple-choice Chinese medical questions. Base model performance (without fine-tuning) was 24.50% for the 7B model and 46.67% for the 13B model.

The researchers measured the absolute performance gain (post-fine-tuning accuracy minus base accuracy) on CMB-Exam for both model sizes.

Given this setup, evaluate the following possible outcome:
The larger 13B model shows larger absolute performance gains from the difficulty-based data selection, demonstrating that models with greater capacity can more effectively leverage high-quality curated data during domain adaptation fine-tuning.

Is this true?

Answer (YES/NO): NO